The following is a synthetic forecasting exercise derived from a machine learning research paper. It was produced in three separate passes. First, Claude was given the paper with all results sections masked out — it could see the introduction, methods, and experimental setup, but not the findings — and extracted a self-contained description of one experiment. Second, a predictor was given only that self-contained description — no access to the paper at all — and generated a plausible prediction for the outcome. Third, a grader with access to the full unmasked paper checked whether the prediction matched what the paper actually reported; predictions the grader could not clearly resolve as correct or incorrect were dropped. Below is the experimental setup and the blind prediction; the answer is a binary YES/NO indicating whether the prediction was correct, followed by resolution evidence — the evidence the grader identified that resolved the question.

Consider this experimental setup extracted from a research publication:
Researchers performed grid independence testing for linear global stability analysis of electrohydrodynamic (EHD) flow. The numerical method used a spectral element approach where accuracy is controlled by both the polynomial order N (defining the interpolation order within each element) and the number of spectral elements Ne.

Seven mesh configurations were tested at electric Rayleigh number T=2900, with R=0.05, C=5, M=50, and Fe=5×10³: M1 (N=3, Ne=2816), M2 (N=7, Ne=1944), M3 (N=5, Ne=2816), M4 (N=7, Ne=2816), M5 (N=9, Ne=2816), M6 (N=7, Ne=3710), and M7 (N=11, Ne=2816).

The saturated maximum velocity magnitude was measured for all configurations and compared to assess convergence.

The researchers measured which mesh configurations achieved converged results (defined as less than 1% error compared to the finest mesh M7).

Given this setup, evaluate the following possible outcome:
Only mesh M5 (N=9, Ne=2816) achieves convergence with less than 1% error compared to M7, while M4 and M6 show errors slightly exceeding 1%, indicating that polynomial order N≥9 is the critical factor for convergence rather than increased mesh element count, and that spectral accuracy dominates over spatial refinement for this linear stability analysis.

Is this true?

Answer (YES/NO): NO